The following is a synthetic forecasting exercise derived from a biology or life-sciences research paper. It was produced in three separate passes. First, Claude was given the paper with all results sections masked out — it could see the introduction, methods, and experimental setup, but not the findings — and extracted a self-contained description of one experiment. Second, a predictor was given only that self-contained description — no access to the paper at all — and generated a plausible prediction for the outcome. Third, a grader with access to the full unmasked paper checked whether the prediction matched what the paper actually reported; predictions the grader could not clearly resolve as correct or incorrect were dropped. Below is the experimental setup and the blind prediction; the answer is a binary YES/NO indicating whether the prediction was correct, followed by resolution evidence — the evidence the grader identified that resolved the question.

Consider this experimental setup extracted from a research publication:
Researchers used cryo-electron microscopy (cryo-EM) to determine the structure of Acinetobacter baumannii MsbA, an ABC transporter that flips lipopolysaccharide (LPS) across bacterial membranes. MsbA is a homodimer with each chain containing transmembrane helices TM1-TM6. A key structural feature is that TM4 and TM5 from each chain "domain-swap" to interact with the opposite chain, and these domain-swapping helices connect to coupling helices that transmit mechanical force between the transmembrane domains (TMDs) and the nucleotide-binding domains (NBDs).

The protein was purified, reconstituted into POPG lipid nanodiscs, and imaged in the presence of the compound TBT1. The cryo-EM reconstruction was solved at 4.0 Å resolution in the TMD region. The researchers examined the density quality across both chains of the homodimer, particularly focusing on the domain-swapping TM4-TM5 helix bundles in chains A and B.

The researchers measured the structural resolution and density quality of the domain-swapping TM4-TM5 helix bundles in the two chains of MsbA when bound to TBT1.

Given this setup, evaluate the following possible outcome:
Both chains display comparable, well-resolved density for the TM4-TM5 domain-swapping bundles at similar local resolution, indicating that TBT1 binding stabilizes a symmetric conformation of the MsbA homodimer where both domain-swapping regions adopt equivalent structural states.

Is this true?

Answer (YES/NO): NO